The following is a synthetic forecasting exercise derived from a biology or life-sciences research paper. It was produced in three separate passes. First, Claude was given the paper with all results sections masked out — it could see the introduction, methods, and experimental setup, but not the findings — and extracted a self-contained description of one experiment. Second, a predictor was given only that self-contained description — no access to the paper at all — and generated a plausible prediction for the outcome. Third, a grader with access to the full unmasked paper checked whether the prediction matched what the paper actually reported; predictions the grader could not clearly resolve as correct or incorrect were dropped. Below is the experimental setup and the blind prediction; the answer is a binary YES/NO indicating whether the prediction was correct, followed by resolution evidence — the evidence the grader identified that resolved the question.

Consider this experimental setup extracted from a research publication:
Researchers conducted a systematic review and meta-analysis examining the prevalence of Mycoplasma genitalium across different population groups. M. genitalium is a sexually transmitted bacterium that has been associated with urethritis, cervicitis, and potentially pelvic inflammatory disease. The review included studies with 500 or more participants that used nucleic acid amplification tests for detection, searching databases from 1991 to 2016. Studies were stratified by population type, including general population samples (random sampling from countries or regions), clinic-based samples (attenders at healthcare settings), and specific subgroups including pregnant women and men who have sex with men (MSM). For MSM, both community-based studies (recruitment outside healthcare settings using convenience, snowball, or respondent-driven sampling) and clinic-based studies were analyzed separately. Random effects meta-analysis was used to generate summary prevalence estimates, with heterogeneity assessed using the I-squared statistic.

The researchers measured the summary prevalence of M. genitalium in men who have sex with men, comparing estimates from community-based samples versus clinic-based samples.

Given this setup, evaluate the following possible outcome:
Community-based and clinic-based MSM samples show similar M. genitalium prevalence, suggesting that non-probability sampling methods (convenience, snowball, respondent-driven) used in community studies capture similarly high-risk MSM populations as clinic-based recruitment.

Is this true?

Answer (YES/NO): YES